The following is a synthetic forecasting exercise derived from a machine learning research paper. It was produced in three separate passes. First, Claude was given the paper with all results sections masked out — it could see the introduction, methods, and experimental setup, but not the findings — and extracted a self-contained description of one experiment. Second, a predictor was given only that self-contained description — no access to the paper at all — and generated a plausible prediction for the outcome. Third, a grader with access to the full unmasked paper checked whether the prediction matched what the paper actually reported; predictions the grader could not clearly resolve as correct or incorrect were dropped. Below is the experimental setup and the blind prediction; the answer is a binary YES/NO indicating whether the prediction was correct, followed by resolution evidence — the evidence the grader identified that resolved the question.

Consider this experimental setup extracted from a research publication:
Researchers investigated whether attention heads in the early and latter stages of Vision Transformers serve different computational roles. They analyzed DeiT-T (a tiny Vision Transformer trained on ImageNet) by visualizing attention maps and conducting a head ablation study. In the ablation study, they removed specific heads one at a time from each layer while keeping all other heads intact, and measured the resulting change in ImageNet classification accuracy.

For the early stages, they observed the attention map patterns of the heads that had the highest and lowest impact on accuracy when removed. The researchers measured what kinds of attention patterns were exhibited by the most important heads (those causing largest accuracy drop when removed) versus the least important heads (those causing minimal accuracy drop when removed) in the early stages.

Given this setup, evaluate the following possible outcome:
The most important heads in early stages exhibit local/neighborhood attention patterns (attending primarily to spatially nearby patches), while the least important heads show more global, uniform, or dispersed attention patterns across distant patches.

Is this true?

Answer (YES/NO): YES